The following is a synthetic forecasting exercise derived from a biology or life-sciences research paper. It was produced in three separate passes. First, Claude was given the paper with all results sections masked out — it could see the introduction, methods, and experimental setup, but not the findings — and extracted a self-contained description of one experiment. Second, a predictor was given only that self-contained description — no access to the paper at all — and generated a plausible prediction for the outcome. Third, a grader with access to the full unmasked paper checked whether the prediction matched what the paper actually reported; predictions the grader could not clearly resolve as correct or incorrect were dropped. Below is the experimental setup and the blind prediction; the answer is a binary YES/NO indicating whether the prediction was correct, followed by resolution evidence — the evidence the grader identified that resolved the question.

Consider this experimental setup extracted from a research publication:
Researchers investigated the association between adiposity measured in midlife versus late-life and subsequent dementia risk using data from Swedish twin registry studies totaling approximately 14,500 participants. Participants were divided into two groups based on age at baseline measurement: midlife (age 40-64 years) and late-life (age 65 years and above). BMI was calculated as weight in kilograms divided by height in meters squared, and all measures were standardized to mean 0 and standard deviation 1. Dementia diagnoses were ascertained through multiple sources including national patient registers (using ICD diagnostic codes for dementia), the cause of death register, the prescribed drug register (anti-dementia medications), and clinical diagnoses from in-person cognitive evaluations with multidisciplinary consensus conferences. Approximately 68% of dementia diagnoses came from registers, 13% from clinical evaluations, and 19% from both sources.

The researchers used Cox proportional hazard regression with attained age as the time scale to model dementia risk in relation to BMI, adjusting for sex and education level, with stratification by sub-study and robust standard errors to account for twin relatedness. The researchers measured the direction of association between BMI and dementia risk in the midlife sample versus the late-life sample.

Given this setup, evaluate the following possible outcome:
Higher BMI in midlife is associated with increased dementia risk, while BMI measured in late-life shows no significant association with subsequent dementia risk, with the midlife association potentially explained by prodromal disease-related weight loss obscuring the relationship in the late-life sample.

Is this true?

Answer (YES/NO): NO